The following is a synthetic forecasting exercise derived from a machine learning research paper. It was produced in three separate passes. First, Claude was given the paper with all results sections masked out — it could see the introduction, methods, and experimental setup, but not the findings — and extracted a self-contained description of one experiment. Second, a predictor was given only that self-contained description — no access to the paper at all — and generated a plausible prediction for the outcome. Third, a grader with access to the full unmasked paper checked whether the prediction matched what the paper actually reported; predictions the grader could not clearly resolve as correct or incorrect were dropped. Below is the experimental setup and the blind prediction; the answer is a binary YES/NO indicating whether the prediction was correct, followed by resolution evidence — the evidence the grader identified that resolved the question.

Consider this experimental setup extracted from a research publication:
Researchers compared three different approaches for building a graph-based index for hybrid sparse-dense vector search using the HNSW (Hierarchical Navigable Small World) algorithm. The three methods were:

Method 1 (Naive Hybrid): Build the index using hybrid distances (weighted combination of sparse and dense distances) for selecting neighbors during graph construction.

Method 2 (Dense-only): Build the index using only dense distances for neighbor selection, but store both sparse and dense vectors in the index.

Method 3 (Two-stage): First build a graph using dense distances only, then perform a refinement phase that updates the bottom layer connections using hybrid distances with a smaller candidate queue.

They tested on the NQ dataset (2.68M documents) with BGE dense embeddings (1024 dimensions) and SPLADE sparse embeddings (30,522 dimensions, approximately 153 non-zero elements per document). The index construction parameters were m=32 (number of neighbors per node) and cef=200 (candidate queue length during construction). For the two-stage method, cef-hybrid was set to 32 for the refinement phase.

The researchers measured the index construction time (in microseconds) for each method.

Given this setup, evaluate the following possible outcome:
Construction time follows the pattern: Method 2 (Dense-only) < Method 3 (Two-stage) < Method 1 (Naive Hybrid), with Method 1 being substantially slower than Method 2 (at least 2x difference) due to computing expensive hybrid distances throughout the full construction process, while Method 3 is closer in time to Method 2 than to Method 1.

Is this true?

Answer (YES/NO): YES